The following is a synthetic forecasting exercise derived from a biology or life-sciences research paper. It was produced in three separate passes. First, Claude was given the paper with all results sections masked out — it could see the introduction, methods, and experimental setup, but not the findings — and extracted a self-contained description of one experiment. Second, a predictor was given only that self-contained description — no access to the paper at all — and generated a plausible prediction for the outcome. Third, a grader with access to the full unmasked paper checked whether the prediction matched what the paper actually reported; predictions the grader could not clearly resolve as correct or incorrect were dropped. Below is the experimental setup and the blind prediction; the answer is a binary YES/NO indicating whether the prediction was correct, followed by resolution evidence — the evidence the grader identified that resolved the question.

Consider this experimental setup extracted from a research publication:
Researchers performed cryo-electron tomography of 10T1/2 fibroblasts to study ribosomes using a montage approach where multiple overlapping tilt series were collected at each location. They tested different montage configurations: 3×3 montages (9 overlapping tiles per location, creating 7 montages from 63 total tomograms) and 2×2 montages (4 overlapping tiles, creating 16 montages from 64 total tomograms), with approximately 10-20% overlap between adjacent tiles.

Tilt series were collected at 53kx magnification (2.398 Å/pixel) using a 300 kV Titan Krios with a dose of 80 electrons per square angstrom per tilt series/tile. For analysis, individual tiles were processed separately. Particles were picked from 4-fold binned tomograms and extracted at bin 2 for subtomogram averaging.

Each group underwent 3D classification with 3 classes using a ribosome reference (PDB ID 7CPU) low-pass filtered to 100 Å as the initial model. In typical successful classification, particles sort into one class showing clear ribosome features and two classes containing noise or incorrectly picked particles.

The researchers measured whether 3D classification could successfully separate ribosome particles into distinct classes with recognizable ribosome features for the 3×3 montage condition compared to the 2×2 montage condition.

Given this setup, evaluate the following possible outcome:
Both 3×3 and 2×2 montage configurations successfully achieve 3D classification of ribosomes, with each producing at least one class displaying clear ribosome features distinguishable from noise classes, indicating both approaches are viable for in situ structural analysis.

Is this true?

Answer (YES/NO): NO